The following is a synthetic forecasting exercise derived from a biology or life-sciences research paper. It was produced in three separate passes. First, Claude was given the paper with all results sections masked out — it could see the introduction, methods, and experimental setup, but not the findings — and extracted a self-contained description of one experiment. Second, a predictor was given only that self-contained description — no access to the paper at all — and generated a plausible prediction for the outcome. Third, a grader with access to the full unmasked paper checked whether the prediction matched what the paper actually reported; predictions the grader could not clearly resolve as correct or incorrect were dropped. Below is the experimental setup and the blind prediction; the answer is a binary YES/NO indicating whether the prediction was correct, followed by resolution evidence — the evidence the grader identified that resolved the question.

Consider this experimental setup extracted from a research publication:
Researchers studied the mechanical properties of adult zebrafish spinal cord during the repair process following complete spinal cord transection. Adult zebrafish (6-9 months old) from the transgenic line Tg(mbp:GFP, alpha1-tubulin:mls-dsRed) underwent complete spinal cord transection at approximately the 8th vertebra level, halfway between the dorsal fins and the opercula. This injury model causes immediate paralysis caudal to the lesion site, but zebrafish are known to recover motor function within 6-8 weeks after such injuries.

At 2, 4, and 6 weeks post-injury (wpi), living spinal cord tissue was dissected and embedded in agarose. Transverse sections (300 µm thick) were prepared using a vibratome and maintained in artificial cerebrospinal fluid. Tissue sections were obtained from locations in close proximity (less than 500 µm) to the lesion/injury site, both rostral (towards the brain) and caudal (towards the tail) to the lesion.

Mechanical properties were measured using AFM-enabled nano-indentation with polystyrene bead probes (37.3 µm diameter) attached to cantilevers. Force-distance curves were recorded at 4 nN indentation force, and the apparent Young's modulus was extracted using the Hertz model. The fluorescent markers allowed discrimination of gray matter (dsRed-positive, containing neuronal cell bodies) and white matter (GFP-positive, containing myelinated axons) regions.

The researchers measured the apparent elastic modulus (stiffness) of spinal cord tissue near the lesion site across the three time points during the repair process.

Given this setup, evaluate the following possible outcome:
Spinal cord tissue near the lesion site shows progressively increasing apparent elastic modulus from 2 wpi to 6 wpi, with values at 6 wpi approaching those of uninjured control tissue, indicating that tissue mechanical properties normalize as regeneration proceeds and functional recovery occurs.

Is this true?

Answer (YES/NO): NO